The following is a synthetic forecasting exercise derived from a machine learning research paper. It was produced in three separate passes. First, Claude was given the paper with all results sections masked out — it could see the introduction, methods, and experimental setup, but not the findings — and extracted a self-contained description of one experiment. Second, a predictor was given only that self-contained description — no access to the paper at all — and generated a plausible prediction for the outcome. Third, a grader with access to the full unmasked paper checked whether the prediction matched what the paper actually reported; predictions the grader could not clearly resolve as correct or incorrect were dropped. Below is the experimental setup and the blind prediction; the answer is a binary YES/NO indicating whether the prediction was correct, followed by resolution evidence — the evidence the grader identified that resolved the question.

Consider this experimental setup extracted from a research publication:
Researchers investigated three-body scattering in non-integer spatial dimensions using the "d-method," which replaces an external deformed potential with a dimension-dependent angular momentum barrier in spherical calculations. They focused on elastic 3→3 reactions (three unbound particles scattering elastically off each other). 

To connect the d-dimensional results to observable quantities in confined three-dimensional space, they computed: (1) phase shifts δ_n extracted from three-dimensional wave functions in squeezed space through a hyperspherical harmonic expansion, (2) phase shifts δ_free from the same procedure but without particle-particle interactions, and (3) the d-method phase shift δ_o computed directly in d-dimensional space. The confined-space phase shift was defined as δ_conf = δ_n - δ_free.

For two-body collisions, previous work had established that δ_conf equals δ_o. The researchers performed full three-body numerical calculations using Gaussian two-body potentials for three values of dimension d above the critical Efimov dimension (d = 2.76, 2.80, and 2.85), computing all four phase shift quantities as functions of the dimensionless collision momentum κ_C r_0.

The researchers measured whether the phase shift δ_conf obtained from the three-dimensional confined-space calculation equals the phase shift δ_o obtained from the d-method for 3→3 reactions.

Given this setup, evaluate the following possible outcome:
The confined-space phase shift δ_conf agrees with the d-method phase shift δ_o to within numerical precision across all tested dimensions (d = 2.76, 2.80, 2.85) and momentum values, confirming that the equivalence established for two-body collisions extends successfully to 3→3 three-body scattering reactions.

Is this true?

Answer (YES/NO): YES